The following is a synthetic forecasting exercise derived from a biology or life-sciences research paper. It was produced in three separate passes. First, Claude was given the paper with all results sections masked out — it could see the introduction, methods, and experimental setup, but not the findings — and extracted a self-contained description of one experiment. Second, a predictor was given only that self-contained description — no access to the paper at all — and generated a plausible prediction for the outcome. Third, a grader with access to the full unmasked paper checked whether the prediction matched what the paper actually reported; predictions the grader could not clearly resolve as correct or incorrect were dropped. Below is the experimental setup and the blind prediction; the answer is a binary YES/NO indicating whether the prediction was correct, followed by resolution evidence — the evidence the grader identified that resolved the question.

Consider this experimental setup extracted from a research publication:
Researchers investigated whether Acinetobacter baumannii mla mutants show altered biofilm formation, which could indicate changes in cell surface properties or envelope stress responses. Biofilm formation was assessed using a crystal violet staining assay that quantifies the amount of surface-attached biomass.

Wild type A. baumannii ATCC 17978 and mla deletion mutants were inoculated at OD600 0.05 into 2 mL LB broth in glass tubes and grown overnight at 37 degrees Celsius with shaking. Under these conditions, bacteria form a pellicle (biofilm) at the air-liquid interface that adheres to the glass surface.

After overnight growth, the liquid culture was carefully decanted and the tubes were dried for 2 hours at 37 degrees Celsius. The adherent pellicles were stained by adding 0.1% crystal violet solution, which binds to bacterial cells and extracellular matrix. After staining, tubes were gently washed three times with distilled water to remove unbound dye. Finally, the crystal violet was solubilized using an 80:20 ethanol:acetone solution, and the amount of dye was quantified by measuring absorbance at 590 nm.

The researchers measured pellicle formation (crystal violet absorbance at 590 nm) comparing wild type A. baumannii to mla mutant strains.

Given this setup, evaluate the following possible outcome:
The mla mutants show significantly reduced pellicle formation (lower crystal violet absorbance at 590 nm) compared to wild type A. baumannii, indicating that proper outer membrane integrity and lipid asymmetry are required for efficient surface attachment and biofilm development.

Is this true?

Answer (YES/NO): NO